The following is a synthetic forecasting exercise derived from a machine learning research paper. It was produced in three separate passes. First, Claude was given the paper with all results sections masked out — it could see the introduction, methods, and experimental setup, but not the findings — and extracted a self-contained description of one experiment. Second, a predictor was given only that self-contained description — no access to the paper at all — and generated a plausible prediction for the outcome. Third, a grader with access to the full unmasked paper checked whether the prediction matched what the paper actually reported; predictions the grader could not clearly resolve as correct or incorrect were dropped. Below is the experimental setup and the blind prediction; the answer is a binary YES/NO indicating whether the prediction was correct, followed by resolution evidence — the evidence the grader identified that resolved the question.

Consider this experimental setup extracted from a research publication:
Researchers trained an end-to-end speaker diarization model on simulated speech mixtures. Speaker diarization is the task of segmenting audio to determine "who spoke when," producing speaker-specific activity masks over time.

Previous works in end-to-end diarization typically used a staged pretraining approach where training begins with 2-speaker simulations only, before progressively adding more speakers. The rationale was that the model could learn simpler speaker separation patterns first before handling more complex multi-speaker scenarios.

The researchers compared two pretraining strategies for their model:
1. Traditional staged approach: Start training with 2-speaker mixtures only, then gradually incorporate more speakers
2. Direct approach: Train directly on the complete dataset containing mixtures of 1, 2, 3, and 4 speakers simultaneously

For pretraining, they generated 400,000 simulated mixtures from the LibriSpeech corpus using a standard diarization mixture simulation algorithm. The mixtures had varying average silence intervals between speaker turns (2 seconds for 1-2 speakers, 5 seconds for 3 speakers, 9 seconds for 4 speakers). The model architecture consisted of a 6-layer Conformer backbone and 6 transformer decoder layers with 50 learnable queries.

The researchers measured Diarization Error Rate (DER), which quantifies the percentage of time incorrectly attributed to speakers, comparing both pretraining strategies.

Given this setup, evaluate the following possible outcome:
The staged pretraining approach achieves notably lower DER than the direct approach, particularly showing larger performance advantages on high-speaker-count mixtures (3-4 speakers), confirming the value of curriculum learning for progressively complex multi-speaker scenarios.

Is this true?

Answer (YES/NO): NO